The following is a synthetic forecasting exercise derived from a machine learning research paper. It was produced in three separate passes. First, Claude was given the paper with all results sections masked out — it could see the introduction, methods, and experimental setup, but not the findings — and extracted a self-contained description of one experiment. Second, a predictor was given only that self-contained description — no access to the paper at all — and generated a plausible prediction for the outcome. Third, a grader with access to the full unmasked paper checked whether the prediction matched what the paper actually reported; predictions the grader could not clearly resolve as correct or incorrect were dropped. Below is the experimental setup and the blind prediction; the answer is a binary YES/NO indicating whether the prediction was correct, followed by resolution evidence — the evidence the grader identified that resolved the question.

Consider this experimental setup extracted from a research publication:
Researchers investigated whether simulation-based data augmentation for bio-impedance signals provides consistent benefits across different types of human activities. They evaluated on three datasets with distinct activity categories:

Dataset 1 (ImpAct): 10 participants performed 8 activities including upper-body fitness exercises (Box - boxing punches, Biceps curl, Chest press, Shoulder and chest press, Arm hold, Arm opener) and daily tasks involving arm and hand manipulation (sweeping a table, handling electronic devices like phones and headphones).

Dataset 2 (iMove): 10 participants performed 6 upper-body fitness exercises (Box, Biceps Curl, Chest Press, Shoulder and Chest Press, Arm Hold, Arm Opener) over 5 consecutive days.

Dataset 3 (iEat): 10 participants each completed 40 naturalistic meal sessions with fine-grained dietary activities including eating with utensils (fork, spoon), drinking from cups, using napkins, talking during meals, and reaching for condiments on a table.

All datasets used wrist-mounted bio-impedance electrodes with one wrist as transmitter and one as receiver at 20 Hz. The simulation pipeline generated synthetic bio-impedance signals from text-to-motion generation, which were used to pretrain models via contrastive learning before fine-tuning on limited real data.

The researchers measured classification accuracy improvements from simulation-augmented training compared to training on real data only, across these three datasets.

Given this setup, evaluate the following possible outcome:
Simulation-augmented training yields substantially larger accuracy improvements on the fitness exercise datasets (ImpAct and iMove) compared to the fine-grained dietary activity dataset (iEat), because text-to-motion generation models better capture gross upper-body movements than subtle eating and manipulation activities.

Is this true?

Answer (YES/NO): YES